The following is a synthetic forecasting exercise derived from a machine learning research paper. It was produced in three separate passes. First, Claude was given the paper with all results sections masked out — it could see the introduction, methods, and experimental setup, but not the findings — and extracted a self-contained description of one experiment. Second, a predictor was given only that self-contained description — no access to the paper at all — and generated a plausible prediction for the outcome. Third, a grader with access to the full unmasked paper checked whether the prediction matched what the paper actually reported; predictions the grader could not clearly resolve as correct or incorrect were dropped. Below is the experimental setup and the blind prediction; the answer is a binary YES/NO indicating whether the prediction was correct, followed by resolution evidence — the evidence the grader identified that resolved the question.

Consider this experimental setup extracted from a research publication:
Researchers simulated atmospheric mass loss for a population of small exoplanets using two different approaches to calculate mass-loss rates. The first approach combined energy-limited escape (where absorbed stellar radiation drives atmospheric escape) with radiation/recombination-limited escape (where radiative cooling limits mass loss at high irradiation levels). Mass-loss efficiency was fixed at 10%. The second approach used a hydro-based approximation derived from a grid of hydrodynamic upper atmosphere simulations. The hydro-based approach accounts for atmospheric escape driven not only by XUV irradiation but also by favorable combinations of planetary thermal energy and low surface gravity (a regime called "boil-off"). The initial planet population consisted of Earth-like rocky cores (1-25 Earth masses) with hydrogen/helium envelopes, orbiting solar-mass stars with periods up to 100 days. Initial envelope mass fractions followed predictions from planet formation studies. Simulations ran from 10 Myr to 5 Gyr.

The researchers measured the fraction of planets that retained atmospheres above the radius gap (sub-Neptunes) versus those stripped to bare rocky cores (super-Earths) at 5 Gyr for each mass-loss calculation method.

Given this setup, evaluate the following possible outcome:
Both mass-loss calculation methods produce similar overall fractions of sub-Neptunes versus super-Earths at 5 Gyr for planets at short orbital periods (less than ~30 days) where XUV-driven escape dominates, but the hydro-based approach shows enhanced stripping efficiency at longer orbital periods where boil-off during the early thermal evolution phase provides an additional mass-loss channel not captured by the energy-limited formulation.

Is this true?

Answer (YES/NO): NO